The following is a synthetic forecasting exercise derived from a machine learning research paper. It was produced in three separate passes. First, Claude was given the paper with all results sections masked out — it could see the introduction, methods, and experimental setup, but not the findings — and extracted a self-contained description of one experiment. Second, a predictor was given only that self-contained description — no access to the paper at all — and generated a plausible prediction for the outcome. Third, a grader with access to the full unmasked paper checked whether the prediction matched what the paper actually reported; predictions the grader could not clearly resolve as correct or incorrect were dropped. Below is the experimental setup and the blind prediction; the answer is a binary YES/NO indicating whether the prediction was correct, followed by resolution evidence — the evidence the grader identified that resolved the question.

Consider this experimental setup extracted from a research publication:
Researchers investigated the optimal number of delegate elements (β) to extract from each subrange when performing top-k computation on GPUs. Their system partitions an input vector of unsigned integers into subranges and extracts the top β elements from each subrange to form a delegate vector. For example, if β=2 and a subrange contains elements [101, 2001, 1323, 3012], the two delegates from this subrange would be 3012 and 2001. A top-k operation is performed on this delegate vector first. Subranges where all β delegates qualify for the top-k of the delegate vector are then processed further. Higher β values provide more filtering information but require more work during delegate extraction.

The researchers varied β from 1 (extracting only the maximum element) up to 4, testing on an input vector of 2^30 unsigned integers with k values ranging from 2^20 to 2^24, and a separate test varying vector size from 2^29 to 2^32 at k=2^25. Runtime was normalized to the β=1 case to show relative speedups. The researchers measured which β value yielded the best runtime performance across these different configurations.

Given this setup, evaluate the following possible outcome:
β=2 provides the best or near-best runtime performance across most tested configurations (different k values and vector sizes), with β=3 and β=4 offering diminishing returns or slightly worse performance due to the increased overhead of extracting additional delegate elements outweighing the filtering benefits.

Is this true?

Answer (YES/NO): YES